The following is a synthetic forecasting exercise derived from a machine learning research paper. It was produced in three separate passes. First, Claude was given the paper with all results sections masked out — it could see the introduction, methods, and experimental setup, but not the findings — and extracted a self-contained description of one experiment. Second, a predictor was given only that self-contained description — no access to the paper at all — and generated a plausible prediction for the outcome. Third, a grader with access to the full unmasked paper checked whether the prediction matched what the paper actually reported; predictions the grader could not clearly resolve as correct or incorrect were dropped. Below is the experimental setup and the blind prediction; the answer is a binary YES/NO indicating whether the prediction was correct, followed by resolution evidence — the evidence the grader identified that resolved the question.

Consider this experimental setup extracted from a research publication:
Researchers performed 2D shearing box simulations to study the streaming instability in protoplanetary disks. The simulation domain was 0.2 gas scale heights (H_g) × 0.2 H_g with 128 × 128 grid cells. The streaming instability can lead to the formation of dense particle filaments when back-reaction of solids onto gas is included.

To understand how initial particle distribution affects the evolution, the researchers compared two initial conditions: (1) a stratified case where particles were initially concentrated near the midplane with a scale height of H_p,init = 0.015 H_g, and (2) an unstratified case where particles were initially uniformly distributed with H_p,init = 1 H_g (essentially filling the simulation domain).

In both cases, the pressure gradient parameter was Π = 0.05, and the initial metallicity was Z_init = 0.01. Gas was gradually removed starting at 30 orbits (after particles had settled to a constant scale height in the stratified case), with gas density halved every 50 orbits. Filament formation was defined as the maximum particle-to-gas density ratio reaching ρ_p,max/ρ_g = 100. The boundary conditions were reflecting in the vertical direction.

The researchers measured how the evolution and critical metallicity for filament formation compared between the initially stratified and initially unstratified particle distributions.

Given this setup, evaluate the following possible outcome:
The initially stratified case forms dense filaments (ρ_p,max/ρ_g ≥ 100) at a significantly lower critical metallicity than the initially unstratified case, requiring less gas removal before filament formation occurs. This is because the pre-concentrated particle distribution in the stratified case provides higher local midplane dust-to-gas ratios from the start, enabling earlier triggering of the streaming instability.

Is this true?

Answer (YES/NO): NO